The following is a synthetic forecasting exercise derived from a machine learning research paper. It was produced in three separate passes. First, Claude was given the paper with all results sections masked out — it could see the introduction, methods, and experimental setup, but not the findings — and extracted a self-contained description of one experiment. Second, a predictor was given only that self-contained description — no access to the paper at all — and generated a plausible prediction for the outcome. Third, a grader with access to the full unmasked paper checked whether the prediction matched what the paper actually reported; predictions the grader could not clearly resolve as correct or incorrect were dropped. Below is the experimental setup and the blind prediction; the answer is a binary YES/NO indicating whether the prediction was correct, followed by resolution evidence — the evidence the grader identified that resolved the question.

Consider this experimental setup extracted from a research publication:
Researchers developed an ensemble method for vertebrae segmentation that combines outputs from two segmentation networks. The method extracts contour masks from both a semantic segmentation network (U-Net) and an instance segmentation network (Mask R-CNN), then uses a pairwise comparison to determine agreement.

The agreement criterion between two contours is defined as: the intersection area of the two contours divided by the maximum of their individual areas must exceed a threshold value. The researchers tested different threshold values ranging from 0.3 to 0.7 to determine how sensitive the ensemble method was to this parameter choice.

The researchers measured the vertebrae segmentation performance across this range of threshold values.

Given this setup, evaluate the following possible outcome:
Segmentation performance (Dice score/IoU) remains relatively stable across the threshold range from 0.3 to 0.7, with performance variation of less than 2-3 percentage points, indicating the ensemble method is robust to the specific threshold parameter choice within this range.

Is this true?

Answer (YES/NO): YES